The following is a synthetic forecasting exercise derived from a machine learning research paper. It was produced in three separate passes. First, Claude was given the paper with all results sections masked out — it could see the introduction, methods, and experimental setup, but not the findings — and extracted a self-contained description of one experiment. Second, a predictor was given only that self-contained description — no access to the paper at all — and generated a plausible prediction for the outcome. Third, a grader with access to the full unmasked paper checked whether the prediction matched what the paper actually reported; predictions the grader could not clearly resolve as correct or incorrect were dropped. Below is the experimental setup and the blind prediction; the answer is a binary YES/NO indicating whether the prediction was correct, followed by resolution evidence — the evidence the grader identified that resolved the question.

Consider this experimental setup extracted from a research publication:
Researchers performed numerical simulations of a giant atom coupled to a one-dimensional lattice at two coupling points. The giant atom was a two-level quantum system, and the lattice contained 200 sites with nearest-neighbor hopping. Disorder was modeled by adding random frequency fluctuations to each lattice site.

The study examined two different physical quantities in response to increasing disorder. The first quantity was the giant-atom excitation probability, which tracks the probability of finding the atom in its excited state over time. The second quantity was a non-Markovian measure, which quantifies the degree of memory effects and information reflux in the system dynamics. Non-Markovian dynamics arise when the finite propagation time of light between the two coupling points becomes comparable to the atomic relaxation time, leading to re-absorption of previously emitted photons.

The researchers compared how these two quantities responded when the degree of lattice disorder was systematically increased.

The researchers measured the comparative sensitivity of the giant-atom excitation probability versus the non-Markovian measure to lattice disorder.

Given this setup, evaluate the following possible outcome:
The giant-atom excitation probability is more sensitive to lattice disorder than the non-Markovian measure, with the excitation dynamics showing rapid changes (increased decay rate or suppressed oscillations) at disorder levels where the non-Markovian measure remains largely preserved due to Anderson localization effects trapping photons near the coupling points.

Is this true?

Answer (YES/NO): NO